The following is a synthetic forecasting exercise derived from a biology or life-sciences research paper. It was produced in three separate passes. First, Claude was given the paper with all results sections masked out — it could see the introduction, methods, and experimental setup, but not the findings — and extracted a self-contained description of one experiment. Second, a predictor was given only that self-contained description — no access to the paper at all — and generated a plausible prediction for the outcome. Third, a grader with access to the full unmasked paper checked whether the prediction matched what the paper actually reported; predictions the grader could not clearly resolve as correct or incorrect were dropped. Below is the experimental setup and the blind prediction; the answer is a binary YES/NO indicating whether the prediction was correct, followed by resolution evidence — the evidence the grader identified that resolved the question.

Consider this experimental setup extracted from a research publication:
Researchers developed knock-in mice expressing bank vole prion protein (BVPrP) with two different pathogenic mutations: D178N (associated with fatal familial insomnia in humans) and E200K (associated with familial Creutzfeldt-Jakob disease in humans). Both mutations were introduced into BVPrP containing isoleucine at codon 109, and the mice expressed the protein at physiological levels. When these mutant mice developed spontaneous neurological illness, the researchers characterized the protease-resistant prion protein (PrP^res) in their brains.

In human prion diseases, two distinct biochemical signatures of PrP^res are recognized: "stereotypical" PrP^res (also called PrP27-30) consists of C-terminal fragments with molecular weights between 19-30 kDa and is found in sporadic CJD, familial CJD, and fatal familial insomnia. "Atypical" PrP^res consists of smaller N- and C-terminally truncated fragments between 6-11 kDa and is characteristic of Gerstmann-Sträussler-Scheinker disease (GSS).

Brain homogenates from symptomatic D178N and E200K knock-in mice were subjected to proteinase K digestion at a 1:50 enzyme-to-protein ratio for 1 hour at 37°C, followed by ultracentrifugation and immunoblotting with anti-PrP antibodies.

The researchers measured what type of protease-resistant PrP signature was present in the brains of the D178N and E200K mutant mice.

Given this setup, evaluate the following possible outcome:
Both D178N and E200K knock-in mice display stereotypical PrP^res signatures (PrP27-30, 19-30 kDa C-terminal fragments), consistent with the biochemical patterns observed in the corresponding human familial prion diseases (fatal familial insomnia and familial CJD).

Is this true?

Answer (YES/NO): NO